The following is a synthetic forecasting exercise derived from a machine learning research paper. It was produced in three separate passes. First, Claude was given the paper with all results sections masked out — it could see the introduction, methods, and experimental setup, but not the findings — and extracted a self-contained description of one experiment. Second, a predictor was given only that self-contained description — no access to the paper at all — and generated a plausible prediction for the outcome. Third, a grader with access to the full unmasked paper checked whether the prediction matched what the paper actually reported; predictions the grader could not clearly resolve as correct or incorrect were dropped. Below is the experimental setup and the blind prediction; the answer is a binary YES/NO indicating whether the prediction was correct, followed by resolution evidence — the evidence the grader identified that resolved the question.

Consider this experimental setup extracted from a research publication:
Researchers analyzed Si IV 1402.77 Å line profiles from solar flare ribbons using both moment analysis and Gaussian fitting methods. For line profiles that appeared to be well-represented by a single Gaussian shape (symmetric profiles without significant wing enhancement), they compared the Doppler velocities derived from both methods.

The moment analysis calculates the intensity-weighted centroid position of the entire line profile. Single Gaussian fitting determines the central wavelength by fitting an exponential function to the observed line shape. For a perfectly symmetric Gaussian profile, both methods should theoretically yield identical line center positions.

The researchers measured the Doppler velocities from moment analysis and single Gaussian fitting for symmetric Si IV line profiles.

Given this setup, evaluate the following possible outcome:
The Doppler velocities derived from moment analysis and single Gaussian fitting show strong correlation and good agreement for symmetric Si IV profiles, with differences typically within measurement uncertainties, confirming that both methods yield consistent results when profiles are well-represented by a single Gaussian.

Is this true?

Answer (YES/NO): YES